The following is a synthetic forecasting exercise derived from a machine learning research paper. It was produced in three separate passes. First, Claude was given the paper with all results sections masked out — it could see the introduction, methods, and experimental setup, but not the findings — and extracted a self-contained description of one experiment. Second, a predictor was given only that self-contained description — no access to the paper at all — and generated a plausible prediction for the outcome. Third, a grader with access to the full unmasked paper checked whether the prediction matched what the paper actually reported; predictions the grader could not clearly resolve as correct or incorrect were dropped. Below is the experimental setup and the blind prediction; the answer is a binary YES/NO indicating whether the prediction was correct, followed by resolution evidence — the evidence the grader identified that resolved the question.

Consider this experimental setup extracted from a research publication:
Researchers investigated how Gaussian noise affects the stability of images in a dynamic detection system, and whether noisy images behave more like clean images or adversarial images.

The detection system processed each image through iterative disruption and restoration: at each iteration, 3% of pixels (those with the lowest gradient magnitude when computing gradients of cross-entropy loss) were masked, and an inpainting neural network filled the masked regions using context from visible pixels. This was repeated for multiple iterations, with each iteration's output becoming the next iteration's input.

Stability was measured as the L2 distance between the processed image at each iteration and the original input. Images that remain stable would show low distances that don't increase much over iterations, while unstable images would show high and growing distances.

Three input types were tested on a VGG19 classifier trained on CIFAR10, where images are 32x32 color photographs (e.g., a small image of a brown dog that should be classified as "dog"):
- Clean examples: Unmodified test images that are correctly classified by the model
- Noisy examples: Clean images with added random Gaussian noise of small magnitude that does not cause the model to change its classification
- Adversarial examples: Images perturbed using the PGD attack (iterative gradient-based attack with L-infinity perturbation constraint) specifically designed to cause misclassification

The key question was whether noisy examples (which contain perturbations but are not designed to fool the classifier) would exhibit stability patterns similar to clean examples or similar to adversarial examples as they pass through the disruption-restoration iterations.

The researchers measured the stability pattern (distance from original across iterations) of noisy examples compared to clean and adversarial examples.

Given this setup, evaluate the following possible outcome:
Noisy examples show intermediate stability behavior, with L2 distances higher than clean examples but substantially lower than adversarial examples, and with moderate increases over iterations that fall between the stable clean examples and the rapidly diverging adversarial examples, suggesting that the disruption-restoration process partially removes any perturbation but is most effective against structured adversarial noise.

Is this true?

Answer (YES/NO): NO